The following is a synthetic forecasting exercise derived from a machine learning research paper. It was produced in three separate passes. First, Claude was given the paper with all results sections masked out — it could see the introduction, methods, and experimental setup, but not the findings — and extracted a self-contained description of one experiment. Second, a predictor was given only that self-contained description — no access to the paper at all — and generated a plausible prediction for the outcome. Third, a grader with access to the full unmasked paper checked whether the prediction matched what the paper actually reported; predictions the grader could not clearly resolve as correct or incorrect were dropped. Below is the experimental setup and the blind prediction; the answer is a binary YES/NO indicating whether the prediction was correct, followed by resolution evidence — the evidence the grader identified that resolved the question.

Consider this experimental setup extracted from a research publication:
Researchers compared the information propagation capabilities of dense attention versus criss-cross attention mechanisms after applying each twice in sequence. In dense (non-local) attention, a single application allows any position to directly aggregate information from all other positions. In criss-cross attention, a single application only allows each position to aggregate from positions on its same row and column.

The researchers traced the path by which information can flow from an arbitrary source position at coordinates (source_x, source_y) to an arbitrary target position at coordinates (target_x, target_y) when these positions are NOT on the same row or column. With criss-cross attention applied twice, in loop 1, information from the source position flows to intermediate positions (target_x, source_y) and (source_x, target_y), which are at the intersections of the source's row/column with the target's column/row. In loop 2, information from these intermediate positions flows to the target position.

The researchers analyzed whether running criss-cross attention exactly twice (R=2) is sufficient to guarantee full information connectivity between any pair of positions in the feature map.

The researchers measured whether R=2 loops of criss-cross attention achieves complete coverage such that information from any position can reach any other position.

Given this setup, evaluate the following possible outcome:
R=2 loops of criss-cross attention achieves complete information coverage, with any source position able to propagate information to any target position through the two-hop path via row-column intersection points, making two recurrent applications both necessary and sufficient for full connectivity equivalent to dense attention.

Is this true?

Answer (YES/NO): YES